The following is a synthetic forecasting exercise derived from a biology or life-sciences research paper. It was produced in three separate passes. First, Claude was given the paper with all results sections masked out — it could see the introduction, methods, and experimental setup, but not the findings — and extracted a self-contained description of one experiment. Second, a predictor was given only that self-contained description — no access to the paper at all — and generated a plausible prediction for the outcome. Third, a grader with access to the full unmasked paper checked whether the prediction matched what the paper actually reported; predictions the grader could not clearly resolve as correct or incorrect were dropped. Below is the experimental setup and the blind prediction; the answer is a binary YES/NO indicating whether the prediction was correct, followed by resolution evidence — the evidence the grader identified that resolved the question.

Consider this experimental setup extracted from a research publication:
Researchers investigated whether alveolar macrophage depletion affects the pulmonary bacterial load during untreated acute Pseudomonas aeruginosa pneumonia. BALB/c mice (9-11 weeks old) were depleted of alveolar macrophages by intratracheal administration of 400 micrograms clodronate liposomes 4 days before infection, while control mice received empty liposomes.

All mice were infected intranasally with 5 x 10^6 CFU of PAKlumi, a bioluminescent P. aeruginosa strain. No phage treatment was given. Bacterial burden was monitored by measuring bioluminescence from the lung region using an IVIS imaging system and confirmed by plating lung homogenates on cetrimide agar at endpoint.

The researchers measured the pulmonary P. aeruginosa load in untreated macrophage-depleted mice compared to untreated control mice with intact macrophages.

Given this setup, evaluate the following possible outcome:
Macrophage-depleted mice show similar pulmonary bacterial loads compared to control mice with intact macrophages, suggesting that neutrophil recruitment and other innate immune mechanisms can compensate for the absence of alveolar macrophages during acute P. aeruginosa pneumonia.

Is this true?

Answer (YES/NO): NO